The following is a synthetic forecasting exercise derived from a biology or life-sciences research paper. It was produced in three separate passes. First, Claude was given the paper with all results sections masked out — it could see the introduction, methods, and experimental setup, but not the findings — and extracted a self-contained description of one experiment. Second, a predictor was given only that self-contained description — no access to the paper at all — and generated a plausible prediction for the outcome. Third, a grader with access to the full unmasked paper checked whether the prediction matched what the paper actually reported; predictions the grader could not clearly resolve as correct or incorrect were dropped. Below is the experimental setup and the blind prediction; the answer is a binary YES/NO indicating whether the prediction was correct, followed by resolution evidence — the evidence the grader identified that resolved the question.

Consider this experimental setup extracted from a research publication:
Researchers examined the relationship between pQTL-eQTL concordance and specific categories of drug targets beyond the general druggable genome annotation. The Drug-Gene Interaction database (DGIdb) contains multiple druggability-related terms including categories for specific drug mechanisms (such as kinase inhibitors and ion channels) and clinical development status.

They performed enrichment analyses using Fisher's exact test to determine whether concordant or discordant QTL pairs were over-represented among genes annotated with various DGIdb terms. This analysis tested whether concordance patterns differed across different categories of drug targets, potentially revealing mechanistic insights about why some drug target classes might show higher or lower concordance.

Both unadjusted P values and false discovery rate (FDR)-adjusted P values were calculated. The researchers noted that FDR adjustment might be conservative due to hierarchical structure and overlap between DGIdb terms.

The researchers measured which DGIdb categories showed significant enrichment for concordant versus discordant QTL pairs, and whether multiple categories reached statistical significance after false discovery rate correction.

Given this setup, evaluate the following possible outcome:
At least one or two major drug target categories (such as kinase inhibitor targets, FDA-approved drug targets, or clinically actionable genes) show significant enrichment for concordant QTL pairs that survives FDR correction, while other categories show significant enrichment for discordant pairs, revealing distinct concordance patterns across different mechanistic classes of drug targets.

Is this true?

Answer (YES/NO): NO